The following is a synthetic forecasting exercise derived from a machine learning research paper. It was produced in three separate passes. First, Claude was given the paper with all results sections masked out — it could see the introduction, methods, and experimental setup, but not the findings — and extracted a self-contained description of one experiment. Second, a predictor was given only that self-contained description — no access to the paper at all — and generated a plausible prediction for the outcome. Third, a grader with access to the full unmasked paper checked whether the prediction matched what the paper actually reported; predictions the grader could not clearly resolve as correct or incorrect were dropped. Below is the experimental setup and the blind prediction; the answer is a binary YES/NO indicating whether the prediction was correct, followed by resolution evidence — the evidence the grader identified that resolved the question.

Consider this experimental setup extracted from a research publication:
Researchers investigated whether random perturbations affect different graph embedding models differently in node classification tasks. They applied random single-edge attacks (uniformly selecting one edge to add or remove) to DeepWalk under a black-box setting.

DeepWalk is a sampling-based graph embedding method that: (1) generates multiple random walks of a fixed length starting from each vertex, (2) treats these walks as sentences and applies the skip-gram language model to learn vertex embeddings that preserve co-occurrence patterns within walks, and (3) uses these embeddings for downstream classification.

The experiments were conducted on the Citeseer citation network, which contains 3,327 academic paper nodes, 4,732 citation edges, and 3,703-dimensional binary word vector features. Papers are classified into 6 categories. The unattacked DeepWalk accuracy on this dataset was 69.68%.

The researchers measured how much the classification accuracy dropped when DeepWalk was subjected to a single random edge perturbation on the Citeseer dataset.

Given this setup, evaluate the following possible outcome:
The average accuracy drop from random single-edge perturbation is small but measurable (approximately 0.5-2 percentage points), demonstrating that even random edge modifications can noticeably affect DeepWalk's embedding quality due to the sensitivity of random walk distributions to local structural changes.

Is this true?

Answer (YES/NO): NO